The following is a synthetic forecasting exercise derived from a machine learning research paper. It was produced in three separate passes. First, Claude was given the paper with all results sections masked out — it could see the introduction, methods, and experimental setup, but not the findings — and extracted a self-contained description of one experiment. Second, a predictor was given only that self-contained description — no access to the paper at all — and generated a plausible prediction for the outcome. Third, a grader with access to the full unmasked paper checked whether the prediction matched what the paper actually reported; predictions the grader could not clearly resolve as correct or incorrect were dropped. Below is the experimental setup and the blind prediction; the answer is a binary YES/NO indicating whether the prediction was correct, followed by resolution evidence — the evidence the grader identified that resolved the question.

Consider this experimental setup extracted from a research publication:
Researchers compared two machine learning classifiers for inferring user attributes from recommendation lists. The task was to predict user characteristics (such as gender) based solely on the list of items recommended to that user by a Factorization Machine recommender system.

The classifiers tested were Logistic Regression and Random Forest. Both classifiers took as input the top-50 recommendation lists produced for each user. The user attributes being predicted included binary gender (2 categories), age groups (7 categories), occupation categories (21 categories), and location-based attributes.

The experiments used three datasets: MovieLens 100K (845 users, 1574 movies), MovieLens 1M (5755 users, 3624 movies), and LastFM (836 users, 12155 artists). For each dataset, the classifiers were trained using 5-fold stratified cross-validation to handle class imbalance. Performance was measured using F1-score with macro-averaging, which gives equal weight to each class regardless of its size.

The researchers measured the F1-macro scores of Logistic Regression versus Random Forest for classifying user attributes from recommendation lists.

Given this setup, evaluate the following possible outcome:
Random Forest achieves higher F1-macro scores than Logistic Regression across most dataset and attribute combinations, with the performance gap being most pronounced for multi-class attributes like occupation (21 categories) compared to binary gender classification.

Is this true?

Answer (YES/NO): NO